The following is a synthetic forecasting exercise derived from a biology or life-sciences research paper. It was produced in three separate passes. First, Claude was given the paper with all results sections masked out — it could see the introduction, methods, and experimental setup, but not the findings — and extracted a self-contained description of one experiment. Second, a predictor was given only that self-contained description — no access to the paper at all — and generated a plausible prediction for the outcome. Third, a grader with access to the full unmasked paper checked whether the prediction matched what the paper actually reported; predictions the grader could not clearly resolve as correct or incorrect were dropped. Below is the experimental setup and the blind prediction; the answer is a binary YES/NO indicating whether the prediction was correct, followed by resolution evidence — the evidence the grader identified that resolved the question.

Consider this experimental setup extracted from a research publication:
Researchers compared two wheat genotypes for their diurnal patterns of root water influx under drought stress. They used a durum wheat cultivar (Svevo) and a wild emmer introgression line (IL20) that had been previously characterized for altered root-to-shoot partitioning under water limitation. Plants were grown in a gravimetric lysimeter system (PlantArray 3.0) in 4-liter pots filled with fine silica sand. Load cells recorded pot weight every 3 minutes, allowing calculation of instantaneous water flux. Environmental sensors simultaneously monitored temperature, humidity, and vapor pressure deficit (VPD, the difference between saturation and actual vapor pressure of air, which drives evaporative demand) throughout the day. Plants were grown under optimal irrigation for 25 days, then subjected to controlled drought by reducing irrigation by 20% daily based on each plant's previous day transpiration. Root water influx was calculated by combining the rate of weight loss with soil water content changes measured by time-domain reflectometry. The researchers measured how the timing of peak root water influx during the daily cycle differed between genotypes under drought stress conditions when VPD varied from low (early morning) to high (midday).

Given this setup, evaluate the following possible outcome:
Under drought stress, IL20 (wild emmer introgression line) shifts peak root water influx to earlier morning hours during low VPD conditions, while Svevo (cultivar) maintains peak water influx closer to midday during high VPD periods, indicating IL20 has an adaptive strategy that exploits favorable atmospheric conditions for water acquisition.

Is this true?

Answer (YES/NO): YES